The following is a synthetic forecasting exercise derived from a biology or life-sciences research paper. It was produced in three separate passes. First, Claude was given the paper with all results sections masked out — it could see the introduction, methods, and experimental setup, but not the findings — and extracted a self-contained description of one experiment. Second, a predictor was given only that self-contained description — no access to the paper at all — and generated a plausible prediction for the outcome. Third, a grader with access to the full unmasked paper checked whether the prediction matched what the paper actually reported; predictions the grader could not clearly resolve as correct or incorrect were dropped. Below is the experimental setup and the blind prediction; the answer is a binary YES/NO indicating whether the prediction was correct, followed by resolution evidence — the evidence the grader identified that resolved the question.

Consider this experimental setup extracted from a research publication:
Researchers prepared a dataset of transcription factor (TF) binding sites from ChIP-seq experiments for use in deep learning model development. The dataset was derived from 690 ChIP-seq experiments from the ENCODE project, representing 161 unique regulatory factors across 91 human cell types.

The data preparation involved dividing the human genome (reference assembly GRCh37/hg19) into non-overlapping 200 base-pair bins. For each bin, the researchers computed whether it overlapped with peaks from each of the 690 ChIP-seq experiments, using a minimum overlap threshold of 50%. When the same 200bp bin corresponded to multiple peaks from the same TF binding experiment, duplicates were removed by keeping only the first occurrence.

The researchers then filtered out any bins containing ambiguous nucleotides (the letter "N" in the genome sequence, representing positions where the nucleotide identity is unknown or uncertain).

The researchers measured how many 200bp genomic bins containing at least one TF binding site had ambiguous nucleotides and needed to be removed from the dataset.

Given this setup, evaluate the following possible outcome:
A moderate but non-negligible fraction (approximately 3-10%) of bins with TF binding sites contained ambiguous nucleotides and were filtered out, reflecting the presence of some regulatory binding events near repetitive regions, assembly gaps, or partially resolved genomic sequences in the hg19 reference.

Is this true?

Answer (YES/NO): NO